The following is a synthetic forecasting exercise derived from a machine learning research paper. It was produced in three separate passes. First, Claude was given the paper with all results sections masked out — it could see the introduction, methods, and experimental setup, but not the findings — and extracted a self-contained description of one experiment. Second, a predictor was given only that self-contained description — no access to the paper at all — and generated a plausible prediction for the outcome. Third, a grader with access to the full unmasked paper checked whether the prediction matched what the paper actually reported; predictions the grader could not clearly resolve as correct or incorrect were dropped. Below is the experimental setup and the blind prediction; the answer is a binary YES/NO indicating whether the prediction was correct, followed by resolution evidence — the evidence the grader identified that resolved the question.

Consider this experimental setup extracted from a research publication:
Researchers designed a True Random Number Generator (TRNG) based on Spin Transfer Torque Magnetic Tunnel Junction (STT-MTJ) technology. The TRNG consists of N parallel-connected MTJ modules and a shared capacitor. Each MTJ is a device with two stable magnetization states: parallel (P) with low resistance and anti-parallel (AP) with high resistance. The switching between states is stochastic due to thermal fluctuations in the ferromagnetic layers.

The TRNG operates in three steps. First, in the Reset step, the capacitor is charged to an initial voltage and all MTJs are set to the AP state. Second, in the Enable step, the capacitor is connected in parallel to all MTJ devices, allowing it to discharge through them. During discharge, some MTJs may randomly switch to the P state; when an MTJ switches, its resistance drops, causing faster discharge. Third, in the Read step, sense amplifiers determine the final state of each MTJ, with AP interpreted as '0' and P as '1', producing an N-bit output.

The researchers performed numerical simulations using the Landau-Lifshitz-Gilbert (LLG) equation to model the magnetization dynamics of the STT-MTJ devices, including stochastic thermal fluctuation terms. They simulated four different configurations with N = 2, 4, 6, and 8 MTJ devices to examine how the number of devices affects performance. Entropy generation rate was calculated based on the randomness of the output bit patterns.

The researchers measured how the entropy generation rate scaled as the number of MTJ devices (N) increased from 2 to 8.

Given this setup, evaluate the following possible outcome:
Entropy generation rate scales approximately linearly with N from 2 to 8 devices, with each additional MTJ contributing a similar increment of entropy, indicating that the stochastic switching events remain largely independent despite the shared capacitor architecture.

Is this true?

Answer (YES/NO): NO